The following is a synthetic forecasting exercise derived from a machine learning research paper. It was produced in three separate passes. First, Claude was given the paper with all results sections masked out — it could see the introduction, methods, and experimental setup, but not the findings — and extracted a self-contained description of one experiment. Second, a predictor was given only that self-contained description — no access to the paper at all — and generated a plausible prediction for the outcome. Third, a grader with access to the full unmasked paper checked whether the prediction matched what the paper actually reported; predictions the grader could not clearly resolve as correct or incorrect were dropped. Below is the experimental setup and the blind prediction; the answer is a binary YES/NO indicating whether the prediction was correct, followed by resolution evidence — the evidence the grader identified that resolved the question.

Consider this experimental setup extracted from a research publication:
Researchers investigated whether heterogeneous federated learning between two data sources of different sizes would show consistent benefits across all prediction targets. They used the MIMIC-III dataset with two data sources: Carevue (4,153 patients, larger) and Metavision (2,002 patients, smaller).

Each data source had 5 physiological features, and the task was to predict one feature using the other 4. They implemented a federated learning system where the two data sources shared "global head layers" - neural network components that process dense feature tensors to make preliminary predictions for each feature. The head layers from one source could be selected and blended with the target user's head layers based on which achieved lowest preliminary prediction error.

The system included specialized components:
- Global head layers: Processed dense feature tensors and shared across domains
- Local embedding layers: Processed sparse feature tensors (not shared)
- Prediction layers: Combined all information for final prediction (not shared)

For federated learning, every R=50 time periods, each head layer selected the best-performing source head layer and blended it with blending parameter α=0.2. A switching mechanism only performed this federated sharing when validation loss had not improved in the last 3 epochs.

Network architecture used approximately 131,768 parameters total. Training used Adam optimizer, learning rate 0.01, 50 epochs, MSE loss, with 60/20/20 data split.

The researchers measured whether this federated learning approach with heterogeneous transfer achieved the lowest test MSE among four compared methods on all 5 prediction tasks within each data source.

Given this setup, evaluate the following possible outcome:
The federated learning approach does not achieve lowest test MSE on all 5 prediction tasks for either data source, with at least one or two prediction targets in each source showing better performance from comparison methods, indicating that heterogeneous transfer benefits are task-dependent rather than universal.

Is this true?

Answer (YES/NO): NO